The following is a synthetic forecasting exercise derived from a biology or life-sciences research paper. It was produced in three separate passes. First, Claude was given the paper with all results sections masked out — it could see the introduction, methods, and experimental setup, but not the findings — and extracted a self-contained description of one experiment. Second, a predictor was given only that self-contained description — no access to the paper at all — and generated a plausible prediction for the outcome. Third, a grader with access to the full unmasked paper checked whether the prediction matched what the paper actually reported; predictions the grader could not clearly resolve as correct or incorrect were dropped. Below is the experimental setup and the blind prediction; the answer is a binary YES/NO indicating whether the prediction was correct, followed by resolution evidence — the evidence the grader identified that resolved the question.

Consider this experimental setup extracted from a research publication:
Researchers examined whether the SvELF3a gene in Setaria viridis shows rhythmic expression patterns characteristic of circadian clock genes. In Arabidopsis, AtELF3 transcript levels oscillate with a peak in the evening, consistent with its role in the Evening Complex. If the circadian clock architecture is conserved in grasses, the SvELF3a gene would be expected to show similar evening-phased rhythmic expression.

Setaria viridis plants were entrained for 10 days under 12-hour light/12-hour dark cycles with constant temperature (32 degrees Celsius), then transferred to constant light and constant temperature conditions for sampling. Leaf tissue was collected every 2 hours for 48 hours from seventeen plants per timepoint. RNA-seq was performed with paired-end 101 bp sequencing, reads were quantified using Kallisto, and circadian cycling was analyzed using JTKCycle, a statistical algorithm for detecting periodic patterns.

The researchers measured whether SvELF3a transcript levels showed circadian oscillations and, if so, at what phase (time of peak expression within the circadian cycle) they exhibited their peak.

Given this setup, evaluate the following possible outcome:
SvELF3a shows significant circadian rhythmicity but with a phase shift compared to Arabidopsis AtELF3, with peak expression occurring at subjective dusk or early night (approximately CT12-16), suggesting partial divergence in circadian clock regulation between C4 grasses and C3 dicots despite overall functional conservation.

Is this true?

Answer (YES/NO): NO